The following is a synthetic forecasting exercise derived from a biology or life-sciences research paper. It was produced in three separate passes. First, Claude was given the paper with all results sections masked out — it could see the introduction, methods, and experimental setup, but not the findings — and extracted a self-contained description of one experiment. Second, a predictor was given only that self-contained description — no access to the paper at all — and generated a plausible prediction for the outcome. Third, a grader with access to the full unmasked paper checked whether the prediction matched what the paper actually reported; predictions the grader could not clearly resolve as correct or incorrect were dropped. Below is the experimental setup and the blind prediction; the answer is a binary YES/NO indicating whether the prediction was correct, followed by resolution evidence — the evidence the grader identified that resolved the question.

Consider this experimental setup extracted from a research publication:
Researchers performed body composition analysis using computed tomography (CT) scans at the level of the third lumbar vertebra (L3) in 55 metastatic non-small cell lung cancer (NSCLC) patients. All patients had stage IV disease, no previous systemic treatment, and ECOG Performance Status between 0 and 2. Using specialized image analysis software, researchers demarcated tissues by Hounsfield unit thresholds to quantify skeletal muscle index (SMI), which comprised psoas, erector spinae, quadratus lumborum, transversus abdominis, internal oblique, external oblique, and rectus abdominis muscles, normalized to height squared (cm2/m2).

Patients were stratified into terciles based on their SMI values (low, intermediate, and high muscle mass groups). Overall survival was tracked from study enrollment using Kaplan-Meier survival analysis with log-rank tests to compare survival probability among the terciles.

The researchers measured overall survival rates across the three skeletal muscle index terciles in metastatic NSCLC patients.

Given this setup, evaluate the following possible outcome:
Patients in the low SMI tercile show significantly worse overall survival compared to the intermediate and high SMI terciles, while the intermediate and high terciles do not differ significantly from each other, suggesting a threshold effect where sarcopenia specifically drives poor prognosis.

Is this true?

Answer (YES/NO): NO